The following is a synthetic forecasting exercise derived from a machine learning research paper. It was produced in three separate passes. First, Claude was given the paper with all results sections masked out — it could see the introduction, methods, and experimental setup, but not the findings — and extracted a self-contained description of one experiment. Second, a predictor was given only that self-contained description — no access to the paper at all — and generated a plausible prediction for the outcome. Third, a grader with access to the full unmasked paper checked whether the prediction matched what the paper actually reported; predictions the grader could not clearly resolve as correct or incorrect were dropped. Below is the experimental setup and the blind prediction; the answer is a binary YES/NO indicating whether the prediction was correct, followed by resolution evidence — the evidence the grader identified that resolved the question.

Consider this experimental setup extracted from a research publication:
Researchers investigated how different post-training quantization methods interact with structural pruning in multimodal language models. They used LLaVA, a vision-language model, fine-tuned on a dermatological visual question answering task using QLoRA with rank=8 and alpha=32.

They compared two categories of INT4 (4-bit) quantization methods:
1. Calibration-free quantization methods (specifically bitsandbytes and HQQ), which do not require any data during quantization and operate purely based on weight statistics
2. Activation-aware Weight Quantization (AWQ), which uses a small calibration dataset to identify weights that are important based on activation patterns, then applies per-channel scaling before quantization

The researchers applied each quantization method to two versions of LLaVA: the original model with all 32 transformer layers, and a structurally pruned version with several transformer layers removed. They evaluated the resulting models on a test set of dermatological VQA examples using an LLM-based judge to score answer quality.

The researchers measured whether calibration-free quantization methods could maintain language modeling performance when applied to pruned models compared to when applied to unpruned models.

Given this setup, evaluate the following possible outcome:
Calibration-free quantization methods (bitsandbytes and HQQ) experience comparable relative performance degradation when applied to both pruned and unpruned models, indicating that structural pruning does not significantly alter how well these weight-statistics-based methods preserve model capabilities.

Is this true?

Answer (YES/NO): NO